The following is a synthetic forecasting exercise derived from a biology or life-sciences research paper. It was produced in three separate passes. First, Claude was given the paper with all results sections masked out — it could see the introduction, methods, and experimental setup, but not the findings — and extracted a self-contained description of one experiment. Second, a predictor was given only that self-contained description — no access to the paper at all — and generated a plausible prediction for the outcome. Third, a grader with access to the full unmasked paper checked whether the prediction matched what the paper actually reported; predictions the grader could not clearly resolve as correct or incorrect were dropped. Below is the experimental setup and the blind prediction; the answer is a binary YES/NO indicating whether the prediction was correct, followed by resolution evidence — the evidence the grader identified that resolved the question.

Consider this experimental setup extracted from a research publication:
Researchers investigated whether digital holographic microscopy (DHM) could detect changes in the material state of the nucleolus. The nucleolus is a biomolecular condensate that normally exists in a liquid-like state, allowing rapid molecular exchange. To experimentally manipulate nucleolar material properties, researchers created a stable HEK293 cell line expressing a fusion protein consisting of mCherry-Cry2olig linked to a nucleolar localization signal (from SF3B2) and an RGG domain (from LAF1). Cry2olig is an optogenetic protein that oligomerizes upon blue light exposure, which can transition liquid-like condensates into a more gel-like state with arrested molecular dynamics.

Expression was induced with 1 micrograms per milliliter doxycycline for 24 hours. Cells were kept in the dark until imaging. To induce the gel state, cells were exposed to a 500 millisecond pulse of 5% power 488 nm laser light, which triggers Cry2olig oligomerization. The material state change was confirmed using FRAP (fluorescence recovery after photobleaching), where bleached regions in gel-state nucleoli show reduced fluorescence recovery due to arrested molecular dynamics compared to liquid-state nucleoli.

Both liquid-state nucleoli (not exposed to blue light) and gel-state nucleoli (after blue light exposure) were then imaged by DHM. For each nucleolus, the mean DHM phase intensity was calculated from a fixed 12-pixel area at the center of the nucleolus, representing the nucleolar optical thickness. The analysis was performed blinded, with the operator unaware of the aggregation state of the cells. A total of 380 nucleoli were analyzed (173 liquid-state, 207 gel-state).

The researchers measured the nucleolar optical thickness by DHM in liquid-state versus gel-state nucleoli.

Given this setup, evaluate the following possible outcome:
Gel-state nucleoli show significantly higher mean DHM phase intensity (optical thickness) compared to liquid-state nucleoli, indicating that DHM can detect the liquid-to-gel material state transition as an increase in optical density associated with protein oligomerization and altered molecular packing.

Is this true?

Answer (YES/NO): YES